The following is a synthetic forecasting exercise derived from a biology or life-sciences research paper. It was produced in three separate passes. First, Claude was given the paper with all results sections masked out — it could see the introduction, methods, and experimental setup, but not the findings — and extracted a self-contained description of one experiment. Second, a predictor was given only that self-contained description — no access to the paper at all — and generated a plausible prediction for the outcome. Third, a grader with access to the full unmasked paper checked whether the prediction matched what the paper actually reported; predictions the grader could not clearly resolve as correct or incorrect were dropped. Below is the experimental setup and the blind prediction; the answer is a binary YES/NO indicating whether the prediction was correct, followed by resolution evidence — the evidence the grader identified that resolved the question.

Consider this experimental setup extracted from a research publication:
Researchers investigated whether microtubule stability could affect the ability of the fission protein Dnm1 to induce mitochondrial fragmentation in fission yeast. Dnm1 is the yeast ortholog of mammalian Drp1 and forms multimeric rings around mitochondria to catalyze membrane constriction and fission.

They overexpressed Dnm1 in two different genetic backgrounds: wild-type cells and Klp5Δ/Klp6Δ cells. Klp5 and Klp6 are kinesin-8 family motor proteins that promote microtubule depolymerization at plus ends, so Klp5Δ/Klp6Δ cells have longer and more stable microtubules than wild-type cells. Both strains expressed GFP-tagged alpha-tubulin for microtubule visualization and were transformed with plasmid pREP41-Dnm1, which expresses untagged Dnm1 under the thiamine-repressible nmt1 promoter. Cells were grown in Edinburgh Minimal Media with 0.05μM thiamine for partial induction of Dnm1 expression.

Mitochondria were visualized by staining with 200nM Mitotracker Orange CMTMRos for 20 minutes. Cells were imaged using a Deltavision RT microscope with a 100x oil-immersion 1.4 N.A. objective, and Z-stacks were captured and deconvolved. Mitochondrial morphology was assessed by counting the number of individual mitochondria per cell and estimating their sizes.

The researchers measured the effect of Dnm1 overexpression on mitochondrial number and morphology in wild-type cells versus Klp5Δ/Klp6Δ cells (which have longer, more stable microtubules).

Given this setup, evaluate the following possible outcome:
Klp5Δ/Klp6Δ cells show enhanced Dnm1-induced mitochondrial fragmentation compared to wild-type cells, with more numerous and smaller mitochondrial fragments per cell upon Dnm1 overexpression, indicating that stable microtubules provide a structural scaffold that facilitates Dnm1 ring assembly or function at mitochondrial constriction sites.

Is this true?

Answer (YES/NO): NO